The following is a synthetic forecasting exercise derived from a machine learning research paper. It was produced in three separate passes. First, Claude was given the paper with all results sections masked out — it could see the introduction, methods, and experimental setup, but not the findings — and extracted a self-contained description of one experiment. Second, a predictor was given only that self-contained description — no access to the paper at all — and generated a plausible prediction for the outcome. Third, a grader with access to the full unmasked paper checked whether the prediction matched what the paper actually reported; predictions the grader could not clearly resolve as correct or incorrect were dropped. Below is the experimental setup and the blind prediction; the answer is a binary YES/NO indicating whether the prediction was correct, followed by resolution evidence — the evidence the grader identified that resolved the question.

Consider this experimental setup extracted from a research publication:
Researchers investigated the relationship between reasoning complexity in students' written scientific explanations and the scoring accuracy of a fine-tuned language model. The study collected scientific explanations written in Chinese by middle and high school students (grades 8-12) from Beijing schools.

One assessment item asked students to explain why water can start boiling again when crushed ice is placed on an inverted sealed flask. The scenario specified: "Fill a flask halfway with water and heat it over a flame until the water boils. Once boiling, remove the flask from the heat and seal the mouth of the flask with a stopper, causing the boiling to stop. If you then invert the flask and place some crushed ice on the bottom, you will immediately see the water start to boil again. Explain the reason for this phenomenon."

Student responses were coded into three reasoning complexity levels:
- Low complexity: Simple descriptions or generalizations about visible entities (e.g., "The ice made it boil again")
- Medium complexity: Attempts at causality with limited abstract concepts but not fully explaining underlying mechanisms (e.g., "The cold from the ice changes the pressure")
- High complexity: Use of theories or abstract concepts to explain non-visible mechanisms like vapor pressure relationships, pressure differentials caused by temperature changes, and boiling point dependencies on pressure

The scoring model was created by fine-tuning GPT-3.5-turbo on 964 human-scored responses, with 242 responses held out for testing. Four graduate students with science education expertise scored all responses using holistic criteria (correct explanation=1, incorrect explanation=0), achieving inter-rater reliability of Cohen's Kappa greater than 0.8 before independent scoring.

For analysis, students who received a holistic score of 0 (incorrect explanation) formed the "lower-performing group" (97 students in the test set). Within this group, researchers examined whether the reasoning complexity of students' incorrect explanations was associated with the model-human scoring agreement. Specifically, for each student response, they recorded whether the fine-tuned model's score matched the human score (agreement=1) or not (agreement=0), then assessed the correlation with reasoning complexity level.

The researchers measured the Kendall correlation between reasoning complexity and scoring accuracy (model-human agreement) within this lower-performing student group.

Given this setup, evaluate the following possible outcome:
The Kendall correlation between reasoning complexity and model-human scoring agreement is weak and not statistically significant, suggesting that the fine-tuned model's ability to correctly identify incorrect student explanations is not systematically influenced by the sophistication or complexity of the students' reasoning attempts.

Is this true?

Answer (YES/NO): NO